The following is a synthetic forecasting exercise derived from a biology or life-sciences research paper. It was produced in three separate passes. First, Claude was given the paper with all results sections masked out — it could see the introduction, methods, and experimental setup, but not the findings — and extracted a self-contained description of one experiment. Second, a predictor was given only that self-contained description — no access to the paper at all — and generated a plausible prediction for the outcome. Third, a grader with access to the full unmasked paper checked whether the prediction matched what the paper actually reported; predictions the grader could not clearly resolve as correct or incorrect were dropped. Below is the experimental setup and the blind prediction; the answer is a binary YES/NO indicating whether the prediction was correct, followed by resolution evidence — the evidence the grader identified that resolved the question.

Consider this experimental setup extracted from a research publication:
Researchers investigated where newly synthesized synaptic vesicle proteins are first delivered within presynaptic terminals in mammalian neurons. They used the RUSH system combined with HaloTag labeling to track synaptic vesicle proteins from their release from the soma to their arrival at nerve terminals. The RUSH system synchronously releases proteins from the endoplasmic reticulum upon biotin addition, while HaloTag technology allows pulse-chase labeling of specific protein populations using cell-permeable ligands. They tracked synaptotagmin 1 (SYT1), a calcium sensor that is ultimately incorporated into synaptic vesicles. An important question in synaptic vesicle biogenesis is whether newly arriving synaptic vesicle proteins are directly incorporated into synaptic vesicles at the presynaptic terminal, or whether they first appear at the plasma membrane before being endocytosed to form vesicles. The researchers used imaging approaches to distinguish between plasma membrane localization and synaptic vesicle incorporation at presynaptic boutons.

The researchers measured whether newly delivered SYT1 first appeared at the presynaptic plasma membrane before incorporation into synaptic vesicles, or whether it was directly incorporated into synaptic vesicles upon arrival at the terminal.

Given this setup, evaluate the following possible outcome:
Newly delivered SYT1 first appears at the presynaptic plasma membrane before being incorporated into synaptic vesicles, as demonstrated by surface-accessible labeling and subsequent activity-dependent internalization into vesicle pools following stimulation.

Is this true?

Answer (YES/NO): NO